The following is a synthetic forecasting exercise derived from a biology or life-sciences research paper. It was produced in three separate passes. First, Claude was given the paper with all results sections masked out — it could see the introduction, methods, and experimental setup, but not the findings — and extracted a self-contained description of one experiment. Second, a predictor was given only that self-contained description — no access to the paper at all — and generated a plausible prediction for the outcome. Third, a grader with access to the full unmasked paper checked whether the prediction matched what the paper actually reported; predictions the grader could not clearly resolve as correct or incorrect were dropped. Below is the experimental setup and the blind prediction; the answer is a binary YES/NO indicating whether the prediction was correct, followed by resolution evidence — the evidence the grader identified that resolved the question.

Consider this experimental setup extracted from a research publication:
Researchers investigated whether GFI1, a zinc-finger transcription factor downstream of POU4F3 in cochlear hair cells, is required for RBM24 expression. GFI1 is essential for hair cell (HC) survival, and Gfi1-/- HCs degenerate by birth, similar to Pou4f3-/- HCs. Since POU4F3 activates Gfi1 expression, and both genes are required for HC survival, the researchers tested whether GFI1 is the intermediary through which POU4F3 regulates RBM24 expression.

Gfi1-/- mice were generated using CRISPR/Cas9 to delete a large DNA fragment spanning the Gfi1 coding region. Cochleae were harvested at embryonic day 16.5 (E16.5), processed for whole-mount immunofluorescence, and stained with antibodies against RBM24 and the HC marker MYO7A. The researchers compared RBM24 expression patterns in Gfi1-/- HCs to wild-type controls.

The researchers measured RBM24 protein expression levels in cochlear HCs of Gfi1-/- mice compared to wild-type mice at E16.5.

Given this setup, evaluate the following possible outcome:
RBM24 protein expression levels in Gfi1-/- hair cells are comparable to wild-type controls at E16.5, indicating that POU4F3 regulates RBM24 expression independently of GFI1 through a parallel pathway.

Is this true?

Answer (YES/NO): YES